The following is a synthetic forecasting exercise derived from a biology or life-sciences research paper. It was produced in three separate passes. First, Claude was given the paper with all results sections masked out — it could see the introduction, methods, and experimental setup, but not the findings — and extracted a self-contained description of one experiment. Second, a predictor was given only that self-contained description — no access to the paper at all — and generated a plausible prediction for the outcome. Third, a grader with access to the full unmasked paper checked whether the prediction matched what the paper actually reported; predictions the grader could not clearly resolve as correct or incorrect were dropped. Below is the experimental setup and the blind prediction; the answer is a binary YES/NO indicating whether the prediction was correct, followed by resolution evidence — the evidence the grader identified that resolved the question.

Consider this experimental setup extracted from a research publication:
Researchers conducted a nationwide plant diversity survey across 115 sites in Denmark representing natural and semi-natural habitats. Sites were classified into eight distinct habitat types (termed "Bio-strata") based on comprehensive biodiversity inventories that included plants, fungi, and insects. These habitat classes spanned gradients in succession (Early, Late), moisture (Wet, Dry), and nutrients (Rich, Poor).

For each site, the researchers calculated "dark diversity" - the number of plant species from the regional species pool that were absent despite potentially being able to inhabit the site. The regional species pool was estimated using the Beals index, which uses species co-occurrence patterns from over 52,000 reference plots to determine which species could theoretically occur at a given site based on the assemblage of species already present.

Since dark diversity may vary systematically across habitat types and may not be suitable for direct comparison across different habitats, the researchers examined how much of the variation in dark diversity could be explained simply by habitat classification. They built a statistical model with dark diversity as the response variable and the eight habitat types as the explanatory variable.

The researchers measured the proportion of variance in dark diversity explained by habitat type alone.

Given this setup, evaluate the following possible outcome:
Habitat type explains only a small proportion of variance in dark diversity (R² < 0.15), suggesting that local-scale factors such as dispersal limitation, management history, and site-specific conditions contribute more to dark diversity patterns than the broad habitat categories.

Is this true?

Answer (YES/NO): NO